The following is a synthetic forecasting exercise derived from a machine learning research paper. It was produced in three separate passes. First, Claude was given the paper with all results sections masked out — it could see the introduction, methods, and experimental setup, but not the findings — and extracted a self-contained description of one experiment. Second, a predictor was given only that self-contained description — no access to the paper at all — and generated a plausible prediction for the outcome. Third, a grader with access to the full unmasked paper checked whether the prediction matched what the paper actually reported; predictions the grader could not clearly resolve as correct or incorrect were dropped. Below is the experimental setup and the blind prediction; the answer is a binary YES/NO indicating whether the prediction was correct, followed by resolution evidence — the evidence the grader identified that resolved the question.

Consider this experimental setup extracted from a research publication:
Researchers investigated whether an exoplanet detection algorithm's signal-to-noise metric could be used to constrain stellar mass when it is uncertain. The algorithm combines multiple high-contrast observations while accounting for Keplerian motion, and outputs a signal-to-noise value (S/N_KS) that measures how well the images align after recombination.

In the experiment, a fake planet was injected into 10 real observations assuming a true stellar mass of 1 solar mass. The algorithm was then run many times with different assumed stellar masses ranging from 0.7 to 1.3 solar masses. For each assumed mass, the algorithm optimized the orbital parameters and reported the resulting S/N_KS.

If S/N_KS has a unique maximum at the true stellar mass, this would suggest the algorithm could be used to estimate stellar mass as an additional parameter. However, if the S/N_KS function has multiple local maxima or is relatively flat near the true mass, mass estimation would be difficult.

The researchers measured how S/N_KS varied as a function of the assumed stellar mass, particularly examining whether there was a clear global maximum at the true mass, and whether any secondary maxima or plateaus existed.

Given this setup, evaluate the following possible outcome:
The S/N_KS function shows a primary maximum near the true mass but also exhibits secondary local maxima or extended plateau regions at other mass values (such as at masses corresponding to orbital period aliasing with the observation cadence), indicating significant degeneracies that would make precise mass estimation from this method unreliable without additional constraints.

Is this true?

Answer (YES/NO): YES